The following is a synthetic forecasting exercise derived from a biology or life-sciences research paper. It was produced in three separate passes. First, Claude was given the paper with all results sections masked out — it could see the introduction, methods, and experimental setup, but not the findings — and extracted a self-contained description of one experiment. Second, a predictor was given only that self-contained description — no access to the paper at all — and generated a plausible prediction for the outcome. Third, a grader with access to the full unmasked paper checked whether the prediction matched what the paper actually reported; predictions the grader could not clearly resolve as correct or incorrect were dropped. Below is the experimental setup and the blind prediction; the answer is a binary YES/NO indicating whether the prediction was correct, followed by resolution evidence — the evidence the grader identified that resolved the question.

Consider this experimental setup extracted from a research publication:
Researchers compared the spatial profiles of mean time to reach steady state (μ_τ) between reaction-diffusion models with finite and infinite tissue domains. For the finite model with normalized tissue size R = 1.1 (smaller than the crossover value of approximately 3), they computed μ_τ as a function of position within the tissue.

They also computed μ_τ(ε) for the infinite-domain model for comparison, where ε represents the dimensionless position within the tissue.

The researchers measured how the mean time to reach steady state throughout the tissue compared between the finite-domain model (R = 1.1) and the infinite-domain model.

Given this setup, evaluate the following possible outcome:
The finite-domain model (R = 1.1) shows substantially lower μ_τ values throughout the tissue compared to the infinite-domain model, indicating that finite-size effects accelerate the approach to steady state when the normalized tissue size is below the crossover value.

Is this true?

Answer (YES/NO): YES